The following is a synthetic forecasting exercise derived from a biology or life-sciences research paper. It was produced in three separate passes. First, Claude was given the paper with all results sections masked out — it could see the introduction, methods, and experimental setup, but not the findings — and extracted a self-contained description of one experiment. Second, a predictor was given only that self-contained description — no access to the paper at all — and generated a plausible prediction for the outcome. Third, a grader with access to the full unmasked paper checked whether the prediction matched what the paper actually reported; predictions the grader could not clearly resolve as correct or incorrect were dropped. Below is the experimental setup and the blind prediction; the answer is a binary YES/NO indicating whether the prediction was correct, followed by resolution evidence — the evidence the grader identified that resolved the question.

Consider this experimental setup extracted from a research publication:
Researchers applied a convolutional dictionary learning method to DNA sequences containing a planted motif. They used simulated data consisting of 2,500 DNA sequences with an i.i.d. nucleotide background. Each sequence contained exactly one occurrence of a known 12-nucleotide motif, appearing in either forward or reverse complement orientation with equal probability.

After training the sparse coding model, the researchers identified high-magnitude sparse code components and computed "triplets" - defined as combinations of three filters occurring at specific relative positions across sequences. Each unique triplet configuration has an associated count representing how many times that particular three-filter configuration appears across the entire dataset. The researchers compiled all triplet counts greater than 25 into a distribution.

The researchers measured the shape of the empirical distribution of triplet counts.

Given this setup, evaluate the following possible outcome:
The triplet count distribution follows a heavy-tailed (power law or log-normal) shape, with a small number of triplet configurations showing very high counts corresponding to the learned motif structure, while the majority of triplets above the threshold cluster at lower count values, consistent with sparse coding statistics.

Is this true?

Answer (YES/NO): YES